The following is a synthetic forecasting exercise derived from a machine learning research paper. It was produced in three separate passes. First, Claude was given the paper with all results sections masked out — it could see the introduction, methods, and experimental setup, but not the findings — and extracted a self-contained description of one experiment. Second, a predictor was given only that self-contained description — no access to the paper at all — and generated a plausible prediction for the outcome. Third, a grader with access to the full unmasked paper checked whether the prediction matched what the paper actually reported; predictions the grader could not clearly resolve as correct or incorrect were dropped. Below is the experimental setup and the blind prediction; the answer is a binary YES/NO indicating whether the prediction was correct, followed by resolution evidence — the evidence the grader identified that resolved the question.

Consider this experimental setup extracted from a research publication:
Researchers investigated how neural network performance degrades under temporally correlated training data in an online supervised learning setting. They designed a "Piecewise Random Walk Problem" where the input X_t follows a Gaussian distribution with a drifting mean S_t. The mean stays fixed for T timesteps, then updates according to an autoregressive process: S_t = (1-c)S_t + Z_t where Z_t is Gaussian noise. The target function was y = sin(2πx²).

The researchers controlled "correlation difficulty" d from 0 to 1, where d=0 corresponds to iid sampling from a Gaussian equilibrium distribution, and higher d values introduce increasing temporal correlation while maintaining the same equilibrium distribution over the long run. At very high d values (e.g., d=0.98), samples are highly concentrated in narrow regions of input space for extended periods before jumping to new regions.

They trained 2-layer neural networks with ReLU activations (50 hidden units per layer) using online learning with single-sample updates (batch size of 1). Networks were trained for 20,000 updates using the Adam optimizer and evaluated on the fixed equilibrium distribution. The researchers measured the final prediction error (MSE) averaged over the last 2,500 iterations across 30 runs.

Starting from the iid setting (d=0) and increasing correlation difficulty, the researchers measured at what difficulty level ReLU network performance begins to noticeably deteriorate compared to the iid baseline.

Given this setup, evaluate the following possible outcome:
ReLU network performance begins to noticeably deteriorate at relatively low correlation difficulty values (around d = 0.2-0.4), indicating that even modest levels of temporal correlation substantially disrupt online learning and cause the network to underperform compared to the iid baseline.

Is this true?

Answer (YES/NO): NO